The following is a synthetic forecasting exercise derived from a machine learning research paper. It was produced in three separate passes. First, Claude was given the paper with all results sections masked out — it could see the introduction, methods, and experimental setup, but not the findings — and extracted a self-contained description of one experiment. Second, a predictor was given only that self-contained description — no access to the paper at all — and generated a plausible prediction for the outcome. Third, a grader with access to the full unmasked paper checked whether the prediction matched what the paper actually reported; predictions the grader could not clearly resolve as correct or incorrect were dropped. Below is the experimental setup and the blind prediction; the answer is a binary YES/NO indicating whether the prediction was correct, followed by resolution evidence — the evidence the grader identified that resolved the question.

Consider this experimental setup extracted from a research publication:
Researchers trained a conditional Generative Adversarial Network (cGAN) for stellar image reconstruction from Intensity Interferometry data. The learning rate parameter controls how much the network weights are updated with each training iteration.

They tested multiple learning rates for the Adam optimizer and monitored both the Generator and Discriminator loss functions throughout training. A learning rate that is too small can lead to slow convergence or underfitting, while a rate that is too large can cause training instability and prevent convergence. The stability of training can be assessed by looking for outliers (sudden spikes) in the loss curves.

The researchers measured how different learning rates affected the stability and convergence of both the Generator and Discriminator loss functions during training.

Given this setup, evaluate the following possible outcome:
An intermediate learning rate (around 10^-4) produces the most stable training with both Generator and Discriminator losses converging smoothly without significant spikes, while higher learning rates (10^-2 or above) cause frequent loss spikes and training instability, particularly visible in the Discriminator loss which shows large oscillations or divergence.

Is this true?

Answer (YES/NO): NO